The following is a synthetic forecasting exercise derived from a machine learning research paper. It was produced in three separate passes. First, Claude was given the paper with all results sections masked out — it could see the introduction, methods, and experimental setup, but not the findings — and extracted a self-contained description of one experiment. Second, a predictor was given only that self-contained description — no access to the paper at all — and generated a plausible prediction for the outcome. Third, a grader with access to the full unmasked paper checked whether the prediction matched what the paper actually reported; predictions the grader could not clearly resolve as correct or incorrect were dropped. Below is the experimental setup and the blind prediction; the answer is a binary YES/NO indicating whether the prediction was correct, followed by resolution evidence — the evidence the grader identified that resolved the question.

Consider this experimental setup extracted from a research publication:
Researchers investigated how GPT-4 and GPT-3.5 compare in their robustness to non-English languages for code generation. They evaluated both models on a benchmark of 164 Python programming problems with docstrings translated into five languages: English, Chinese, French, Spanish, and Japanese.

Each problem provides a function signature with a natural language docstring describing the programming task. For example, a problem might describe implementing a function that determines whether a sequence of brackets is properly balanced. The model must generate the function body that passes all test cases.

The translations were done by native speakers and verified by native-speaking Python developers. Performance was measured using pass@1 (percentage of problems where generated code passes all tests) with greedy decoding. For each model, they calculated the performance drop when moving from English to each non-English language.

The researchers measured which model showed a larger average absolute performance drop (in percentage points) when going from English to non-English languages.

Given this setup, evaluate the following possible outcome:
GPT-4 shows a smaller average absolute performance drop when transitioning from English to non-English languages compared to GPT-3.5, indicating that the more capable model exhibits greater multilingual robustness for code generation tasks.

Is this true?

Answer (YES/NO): NO